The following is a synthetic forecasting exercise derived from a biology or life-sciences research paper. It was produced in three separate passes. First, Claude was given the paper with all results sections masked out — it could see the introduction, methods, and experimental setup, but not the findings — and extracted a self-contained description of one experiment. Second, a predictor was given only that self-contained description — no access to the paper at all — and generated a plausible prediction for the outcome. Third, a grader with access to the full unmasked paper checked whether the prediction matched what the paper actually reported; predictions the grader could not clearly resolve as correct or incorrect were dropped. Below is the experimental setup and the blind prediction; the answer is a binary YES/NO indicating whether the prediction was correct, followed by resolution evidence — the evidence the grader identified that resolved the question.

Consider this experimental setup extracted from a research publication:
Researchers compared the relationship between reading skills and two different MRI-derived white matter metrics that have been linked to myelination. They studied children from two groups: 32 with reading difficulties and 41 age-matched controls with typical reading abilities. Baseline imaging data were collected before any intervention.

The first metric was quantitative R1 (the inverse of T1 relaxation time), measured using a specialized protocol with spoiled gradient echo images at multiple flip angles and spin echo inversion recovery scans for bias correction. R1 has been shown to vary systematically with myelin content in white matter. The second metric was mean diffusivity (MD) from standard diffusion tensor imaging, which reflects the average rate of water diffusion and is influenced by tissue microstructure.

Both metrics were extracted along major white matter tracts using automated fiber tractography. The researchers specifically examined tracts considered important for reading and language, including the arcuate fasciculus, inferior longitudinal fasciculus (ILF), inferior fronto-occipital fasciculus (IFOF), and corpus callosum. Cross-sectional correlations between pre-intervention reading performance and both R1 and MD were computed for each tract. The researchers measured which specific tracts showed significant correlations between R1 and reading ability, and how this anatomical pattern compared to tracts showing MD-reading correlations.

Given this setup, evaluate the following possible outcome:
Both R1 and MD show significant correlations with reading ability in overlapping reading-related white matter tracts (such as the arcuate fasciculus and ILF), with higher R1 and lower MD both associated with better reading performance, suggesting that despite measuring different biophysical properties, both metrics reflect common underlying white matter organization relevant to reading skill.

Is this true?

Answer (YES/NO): NO